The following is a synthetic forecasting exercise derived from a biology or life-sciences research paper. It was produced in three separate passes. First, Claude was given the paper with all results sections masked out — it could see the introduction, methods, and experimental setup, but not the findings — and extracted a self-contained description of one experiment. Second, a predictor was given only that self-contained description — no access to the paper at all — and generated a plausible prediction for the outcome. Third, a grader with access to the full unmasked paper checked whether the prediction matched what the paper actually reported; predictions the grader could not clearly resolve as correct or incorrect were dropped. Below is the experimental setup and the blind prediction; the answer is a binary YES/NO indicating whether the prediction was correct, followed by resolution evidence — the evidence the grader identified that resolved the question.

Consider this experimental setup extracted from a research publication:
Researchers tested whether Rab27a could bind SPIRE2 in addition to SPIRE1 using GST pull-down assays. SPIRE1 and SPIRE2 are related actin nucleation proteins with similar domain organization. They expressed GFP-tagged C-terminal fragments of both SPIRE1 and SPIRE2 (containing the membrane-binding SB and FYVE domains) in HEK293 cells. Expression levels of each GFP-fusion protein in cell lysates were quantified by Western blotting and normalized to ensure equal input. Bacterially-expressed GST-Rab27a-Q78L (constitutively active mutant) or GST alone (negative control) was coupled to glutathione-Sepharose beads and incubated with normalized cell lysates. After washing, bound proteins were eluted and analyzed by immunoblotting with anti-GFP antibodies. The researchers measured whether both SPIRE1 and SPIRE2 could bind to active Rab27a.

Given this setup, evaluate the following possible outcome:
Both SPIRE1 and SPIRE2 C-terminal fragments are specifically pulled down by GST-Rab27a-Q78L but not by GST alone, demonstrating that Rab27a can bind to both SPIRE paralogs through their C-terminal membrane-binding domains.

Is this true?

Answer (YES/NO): YES